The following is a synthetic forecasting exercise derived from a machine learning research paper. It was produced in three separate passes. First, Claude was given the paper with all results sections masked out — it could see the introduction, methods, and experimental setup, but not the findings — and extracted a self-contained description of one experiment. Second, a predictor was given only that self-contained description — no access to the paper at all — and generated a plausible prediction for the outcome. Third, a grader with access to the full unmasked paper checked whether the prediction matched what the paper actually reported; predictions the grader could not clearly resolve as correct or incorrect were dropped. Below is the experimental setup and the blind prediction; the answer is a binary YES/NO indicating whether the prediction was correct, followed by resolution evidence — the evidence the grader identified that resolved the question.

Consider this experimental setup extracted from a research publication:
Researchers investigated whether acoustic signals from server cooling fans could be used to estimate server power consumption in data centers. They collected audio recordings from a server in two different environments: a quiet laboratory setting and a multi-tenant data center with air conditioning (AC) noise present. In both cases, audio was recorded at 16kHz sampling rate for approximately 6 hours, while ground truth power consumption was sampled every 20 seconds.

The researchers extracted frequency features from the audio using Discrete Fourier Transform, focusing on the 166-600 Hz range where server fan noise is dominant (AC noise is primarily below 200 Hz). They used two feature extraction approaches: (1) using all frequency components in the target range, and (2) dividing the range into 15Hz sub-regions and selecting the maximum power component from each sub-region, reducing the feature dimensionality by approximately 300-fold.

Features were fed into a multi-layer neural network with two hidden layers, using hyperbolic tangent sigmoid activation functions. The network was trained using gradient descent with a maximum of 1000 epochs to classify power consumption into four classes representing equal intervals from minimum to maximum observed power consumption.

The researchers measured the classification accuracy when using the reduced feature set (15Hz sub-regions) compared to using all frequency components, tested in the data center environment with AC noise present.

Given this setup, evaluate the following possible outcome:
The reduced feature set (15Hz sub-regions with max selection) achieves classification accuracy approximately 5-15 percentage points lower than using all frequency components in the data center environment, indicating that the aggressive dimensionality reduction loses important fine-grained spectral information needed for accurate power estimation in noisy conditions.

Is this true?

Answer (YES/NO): NO